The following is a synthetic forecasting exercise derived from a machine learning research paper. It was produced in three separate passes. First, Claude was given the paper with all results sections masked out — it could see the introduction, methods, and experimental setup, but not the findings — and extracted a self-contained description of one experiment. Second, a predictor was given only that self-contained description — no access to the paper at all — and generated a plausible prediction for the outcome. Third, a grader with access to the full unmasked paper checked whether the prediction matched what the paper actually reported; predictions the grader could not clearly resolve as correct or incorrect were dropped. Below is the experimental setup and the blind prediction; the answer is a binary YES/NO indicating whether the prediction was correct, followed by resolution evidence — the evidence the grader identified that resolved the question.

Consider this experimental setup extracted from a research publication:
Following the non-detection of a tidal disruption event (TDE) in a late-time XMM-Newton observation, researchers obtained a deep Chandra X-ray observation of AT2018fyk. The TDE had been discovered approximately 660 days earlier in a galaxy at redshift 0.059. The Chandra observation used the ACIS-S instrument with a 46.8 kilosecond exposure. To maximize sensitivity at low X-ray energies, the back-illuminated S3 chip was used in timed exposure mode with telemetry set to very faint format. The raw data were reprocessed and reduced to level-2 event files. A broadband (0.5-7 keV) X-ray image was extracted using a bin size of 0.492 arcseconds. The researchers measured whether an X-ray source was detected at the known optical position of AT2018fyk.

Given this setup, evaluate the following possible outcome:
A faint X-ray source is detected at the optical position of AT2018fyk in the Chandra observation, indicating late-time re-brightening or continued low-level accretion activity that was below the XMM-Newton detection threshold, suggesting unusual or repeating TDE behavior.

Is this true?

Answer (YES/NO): NO